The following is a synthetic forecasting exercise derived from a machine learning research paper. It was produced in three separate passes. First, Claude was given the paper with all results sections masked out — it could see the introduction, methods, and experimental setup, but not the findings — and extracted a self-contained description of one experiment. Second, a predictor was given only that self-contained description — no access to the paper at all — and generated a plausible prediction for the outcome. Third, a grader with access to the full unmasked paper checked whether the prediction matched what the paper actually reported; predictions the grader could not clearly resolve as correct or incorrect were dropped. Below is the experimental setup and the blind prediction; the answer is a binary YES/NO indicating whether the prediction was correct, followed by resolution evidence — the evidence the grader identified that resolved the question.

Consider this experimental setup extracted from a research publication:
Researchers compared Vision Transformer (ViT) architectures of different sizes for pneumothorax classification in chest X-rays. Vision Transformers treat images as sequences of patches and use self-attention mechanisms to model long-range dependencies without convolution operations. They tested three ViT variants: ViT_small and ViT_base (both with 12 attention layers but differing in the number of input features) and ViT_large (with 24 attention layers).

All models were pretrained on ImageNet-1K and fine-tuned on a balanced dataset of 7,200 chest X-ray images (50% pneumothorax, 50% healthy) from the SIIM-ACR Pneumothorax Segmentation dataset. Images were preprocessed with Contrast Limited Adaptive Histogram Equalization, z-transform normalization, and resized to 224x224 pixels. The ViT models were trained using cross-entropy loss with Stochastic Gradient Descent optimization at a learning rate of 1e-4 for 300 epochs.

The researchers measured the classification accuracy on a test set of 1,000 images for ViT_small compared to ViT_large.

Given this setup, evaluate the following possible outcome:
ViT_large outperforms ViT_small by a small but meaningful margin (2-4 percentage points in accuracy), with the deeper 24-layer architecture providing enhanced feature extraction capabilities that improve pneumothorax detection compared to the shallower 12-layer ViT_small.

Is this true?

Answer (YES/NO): NO